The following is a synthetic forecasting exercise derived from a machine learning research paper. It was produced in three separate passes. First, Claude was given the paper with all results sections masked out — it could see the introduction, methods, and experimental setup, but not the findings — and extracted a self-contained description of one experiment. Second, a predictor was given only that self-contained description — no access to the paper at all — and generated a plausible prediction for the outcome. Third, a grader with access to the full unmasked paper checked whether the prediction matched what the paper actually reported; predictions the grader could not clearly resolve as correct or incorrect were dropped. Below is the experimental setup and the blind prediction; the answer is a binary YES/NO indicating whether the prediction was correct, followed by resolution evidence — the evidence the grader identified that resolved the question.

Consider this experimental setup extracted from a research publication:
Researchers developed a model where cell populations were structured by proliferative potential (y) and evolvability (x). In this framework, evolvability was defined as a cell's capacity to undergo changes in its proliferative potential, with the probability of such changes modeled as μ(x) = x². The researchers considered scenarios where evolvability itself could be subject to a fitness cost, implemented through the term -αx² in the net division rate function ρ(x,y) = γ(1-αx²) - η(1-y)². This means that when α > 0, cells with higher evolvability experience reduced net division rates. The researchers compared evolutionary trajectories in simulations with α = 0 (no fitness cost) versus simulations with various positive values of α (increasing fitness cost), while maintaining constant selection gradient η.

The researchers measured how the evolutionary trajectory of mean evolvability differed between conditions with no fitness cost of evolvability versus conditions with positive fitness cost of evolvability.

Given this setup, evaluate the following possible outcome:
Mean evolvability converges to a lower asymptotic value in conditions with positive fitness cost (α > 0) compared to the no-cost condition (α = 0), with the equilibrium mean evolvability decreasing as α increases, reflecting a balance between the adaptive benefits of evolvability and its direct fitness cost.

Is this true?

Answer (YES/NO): NO